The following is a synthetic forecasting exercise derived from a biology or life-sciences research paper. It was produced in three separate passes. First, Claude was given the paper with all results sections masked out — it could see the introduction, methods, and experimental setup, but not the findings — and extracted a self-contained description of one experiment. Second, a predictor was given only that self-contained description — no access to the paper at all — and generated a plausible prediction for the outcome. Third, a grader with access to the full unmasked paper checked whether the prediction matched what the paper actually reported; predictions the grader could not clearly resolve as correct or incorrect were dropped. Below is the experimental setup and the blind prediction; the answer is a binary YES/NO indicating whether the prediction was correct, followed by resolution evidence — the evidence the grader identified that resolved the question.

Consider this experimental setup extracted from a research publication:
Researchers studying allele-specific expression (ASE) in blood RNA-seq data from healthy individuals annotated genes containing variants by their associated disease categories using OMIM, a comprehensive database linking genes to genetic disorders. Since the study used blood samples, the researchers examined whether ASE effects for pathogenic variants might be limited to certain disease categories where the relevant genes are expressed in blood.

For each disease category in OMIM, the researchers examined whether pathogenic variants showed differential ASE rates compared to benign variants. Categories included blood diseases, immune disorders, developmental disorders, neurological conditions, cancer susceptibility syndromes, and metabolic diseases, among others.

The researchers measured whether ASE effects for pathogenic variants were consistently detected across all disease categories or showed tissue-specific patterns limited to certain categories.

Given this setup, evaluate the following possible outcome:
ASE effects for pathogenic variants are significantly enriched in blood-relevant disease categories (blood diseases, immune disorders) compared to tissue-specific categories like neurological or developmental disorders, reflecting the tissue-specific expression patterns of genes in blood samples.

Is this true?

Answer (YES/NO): YES